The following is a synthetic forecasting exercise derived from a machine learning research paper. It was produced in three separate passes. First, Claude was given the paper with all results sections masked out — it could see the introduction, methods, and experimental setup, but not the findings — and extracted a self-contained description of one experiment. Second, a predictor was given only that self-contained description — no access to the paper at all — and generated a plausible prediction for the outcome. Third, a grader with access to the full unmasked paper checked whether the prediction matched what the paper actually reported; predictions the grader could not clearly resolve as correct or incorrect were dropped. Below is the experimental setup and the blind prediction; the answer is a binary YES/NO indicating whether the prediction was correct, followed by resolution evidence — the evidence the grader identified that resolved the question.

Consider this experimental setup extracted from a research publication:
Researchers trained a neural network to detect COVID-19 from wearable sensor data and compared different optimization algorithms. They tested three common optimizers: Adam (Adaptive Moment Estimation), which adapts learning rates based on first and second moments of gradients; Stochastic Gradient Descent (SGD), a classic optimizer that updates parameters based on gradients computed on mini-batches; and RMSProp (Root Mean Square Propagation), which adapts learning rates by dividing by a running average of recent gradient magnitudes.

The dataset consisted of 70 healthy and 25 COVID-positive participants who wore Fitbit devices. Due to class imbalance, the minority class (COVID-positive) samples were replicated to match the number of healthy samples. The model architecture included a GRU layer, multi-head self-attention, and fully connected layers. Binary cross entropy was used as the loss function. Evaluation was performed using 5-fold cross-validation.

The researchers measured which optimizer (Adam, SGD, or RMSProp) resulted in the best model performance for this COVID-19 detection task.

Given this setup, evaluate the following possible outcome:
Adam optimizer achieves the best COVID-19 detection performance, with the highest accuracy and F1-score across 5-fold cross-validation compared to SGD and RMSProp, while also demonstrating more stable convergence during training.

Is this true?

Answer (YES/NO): NO